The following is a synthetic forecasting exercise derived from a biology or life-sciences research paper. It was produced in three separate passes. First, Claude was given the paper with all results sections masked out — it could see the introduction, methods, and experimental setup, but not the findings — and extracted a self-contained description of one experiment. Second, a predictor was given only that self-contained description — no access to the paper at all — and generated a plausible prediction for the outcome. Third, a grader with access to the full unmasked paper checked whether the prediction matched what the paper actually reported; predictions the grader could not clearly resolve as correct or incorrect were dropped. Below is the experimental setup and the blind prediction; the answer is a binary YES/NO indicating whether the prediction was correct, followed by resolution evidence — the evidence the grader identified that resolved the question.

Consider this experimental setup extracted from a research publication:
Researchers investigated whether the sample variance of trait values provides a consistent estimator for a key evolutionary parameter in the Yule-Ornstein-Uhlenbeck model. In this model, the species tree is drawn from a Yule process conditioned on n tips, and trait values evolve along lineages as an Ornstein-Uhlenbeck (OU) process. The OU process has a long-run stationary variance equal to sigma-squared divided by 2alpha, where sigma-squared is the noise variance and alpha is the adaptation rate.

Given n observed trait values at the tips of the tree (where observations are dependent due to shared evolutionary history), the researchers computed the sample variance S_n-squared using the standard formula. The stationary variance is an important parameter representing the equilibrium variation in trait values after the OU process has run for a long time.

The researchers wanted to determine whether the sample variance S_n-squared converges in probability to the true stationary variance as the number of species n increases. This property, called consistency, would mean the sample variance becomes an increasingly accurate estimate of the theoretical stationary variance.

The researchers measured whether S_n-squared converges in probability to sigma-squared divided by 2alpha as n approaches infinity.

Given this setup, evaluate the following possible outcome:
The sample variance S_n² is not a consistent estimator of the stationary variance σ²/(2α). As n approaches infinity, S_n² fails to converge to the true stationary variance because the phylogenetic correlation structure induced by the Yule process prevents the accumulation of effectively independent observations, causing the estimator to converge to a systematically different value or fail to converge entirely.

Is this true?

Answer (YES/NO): NO